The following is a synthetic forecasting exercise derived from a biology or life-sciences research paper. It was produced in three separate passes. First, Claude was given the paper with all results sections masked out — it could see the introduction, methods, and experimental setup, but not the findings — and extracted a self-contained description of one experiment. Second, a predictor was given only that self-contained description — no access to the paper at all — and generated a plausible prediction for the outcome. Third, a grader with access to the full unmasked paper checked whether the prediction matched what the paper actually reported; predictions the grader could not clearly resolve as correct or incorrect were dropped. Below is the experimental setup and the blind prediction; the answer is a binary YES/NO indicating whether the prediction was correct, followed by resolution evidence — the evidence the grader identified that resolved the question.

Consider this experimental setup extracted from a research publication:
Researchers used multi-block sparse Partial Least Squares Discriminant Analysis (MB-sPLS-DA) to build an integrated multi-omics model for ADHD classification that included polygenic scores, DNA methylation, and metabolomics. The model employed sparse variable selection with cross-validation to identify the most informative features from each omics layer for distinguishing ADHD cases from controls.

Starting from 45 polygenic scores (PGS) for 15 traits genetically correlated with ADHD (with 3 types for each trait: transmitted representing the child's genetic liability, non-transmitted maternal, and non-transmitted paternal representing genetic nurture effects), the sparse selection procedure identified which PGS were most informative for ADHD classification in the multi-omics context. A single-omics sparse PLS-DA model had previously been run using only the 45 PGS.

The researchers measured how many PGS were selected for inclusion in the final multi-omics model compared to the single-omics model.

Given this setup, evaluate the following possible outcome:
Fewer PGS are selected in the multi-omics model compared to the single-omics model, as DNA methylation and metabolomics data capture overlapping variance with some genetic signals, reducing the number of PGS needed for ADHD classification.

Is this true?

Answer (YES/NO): NO